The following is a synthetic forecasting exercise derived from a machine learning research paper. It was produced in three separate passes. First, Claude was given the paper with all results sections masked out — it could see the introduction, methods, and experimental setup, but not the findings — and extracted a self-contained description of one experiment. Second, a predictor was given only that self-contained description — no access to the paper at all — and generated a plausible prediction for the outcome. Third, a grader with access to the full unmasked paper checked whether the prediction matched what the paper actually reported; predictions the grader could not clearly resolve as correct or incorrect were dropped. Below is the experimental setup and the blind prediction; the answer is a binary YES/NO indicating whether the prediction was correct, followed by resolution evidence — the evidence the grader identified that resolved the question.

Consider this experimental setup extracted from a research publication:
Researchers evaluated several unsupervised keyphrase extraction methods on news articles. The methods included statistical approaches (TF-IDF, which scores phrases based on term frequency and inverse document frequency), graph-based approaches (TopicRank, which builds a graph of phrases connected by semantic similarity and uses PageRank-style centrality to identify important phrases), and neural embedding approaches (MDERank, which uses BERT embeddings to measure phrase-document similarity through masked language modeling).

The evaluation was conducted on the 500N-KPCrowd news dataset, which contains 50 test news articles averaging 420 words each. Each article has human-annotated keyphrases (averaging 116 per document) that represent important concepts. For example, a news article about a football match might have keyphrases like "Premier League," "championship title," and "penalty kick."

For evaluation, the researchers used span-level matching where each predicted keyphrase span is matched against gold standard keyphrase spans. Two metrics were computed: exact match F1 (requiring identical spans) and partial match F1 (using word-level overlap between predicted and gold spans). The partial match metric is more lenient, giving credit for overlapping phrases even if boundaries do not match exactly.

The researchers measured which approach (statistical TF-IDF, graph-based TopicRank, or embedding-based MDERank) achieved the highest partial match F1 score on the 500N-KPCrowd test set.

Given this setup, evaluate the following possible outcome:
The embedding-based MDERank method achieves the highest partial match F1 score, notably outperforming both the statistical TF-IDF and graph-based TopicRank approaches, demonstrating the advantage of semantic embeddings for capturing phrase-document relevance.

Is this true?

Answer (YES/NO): YES